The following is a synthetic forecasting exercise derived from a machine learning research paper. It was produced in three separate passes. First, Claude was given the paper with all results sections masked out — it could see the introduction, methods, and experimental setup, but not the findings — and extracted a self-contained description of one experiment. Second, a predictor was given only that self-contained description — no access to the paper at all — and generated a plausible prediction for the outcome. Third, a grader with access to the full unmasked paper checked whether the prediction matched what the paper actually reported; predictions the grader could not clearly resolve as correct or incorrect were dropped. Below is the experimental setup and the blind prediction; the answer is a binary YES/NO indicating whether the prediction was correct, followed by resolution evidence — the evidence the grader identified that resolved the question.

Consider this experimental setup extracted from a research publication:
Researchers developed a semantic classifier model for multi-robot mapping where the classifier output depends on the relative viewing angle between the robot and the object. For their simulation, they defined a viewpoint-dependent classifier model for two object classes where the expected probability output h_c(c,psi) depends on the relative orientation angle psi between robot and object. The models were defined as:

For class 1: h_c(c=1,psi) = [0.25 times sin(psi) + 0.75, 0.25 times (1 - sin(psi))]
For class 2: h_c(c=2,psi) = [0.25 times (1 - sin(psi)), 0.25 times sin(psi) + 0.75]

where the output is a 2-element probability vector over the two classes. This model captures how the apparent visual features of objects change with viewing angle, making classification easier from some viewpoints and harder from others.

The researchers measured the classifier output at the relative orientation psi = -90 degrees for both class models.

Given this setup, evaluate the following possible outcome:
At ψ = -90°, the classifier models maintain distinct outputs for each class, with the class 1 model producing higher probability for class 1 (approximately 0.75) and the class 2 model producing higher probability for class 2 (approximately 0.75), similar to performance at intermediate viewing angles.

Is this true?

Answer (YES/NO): NO